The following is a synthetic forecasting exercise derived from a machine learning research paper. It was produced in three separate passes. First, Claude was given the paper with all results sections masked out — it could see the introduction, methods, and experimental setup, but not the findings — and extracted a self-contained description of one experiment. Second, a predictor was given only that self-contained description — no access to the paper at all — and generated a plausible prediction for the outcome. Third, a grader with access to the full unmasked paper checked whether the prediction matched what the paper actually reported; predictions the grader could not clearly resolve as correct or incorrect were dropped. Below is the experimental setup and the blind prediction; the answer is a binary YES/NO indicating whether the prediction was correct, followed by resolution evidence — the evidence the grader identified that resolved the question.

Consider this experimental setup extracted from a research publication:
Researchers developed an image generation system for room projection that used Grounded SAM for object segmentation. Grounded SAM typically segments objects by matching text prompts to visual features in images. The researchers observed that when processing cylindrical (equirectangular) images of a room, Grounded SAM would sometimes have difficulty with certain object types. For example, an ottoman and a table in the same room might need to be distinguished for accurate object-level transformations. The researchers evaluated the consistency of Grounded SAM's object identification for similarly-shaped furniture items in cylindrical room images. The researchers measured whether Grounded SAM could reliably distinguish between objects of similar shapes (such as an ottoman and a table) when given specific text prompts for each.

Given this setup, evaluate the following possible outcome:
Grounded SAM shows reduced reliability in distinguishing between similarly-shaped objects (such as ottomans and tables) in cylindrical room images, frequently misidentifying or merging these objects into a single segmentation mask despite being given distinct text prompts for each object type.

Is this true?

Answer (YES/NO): YES